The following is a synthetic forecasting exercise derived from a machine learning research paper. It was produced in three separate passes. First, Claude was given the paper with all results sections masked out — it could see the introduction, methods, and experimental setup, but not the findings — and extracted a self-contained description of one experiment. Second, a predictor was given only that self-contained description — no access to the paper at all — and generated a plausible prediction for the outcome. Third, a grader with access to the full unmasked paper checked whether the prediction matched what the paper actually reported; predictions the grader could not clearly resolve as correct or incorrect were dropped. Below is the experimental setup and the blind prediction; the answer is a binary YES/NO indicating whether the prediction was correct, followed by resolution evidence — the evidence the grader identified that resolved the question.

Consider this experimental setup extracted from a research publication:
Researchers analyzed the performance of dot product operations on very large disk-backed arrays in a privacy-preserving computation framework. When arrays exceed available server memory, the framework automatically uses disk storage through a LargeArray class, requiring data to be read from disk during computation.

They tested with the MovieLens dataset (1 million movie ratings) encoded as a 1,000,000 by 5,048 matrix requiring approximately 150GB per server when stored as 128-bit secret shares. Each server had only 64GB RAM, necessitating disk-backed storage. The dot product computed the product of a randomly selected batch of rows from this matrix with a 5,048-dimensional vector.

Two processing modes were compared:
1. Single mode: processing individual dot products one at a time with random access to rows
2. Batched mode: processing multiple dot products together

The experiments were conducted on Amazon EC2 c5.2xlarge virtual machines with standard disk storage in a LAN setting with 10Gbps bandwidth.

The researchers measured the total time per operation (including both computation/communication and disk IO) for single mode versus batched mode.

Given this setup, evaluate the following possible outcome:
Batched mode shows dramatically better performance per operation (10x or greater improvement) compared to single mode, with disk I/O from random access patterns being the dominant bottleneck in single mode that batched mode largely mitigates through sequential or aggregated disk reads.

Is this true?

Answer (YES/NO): NO